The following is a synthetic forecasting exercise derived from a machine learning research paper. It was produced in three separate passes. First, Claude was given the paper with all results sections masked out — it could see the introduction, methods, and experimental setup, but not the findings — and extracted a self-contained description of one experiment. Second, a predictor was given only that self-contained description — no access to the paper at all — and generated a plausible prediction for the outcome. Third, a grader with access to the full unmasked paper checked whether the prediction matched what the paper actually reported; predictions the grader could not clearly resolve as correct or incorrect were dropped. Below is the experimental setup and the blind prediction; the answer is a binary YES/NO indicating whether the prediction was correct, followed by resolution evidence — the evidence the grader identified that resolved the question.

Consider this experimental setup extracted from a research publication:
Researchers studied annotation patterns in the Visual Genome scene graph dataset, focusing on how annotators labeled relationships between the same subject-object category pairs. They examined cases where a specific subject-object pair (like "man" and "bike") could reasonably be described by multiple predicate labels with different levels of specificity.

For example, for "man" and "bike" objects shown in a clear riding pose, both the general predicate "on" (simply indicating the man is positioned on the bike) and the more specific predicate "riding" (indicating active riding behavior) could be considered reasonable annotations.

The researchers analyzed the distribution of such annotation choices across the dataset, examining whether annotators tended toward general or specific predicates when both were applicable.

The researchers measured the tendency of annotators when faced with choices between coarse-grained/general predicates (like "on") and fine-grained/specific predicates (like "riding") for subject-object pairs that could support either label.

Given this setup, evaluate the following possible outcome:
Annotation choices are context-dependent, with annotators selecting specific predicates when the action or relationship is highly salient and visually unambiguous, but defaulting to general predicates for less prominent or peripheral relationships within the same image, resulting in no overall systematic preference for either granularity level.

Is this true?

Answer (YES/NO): NO